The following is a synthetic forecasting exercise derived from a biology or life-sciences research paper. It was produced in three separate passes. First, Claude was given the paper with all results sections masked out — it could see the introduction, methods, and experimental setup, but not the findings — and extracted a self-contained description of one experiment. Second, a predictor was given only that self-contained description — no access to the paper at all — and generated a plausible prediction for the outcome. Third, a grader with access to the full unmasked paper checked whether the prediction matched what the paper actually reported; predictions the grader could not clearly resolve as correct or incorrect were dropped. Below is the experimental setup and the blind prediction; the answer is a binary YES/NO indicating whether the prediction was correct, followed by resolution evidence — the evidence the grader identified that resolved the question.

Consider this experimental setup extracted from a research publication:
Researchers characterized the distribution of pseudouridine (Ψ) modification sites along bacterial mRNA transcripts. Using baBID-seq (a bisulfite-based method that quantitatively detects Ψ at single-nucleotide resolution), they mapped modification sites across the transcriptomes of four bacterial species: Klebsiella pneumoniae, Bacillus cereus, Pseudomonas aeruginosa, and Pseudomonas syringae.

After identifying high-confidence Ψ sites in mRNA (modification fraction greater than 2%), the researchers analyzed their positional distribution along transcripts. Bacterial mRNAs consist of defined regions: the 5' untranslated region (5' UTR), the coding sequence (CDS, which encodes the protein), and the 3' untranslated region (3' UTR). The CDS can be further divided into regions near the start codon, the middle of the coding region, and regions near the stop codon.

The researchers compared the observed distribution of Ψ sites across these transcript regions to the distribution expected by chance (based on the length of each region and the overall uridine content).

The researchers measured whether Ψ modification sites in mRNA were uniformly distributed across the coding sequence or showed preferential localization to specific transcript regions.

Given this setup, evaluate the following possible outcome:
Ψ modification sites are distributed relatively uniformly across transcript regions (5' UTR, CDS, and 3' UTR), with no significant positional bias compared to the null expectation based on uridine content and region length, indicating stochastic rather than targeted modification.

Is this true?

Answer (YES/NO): NO